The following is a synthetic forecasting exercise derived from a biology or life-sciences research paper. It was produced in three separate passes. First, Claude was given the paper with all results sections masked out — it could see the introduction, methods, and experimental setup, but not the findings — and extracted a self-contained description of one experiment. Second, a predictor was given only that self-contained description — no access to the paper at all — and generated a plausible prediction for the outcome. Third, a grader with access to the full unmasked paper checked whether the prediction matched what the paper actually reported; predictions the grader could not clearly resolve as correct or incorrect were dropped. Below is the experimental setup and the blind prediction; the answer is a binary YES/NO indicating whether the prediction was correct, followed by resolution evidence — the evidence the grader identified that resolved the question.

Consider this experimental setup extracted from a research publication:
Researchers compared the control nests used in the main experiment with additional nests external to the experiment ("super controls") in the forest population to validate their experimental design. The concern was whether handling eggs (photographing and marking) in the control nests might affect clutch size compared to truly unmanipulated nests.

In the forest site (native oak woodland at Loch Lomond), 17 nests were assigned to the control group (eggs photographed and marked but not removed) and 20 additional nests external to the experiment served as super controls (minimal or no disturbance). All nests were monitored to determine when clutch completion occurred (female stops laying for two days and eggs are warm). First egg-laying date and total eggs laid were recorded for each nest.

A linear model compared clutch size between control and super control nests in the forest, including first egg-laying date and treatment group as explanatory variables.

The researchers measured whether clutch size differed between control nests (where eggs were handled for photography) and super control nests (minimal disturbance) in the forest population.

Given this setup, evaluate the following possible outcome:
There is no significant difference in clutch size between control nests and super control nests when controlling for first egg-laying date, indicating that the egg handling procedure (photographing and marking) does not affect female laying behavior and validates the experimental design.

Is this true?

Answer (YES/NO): YES